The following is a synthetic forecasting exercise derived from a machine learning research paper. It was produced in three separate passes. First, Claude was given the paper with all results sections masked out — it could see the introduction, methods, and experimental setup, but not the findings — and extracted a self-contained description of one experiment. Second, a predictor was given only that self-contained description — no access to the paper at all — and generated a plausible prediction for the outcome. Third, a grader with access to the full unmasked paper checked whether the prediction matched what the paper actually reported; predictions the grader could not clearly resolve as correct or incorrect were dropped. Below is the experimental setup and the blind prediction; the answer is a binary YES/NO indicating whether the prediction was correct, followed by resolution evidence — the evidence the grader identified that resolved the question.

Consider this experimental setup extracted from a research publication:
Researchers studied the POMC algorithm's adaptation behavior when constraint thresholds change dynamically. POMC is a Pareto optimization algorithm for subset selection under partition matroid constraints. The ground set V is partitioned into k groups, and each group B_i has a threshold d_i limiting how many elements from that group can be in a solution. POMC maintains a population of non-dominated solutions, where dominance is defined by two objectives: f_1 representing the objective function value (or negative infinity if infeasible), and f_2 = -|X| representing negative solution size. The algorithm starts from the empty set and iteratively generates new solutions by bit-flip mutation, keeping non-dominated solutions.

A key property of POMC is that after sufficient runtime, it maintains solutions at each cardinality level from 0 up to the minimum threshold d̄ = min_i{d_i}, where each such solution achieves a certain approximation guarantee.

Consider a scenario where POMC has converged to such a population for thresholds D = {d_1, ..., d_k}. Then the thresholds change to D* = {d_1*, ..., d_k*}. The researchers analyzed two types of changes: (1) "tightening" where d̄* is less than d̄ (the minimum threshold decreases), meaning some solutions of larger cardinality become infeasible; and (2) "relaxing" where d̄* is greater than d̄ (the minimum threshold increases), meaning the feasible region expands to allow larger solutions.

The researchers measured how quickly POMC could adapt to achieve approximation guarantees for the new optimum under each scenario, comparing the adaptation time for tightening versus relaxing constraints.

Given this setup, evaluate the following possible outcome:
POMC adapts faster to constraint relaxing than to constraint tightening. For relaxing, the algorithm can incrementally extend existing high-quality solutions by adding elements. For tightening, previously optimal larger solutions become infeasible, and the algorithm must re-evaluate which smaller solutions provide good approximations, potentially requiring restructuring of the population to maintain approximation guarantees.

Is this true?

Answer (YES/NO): NO